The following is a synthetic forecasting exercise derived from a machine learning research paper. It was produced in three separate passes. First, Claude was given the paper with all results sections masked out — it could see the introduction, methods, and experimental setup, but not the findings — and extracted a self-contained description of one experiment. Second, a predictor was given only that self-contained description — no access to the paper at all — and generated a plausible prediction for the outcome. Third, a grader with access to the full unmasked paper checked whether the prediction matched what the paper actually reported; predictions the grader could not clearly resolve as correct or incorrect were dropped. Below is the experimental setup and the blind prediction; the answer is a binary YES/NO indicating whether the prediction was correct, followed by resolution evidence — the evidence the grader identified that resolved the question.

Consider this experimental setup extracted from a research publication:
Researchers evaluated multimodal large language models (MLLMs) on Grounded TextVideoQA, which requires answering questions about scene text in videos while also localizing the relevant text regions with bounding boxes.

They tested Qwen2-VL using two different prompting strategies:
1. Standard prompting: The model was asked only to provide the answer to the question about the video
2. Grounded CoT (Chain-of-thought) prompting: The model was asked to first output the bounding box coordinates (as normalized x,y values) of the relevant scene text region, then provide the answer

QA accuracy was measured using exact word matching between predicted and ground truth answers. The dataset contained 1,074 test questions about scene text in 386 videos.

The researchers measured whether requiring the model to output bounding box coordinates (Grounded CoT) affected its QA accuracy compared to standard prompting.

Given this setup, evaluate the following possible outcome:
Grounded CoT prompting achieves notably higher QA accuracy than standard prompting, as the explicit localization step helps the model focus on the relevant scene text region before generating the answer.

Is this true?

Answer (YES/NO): NO